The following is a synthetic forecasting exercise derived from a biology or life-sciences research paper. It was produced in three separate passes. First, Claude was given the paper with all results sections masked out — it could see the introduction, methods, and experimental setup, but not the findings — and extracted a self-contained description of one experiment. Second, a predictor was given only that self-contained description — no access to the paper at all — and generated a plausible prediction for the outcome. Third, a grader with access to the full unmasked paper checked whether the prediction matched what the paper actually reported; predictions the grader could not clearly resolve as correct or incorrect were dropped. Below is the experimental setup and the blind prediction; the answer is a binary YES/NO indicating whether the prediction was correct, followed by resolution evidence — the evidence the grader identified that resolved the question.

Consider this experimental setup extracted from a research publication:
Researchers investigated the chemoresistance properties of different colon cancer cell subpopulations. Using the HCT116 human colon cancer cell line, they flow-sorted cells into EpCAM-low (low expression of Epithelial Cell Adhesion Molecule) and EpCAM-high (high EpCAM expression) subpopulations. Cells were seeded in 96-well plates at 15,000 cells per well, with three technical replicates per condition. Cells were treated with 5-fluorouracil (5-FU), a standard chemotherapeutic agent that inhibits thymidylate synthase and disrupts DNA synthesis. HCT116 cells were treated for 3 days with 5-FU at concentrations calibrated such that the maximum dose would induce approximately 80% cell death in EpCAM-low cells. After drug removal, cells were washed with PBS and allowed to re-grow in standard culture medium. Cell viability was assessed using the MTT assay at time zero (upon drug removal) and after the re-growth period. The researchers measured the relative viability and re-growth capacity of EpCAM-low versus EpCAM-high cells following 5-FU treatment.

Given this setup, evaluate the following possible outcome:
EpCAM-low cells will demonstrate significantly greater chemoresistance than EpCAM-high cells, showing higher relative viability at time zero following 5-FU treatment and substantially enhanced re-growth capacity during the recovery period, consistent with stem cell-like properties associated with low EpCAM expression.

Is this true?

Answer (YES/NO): YES